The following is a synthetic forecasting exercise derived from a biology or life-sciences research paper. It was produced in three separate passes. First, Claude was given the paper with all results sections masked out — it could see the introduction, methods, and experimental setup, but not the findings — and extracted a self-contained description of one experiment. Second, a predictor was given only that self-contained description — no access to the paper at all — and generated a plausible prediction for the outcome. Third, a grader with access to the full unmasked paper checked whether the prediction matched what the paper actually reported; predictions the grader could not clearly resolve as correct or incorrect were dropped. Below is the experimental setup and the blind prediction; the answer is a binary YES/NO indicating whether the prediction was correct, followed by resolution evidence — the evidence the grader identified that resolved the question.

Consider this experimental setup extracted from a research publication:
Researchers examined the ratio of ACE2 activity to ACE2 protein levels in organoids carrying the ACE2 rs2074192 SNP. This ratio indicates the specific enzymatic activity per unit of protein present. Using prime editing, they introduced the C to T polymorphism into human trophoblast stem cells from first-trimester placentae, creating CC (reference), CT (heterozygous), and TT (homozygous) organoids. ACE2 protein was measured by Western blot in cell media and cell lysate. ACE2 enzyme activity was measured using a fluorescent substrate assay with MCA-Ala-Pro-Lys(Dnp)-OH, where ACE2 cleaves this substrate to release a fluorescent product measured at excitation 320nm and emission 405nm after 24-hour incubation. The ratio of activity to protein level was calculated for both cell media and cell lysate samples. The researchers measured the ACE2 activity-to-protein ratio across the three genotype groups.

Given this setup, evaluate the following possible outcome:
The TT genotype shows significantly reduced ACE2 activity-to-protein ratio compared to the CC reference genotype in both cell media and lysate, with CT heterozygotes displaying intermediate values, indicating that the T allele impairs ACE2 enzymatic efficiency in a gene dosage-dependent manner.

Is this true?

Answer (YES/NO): NO